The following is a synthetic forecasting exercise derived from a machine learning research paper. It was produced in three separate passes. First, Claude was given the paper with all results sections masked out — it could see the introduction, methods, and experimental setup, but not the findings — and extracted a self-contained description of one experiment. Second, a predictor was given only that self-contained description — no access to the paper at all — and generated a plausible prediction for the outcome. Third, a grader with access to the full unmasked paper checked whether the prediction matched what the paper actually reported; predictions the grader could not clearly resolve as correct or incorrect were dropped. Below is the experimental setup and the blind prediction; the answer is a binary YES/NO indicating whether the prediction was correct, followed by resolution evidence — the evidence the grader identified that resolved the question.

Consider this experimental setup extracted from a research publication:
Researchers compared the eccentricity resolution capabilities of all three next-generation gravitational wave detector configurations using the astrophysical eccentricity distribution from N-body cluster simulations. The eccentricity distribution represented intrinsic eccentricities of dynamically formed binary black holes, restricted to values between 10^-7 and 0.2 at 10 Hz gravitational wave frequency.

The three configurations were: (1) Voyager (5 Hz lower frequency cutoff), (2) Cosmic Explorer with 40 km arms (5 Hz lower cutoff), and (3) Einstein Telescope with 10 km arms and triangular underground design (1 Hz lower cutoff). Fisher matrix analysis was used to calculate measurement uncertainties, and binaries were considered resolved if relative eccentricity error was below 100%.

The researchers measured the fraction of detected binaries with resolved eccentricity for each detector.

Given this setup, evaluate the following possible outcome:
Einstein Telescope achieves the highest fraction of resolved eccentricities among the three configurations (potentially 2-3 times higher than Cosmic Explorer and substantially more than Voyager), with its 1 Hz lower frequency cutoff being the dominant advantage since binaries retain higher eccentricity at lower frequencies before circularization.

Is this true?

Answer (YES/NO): NO